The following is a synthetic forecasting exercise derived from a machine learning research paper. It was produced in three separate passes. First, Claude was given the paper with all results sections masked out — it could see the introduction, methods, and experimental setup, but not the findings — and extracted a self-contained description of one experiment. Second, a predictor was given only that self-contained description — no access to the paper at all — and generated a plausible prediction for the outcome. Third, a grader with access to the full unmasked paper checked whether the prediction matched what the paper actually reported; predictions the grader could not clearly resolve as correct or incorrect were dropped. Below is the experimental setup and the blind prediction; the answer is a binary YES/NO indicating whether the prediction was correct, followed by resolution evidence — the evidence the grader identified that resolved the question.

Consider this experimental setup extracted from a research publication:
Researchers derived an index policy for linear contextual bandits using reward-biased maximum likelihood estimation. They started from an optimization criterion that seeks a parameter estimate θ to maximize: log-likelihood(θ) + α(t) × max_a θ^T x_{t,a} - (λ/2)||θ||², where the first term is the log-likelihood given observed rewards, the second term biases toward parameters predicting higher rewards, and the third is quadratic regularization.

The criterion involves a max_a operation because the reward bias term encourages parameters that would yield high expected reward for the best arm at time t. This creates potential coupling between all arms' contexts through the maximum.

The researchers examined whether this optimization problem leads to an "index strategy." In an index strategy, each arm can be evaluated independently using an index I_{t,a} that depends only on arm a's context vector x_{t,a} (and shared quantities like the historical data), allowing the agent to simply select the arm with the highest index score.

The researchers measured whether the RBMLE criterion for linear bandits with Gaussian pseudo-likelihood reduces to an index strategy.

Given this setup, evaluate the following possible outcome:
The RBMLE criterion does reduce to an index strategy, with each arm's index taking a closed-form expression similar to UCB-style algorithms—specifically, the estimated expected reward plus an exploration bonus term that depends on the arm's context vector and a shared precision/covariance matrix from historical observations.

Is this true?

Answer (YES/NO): YES